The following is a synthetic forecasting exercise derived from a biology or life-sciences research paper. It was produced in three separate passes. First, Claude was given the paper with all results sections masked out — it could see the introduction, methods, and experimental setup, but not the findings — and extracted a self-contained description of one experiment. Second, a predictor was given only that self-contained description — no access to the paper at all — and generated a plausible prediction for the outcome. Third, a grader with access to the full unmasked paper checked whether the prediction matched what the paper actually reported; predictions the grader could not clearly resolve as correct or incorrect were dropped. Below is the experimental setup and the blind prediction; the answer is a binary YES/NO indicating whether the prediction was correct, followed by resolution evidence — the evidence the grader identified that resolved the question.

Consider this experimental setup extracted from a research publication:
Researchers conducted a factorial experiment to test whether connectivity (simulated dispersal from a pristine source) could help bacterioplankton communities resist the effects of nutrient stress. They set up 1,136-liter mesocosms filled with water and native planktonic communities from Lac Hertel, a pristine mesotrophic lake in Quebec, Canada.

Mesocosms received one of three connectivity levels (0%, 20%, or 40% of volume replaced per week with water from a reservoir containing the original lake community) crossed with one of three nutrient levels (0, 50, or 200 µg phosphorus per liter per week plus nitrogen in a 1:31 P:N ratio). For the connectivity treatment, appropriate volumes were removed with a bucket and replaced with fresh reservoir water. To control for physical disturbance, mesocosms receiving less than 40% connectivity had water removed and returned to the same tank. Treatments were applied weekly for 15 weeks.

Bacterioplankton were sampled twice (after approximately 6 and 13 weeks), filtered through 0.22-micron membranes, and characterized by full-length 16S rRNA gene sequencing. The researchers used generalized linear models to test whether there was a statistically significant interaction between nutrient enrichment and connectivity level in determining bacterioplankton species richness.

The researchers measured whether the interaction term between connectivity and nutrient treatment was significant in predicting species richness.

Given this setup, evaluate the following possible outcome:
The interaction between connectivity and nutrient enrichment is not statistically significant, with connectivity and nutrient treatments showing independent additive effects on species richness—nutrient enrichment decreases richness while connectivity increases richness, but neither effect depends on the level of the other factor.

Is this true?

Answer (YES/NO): NO